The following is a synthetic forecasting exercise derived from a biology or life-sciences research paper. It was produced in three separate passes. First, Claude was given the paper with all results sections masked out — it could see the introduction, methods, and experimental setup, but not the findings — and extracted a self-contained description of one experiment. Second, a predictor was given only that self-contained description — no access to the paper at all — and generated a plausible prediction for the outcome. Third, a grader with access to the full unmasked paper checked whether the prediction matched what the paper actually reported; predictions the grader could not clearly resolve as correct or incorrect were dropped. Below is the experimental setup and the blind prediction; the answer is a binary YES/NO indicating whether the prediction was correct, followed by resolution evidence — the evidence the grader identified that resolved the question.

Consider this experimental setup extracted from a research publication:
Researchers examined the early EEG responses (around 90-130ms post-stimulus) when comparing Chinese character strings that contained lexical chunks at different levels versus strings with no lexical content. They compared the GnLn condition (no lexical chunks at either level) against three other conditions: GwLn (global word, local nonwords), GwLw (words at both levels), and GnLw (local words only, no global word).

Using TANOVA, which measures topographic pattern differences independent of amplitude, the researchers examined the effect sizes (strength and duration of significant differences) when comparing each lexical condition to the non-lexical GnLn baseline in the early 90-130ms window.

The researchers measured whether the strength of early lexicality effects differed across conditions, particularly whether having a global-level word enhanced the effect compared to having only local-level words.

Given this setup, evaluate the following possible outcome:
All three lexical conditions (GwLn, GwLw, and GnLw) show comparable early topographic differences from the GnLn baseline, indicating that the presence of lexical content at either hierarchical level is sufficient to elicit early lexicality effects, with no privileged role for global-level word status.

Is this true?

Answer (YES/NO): NO